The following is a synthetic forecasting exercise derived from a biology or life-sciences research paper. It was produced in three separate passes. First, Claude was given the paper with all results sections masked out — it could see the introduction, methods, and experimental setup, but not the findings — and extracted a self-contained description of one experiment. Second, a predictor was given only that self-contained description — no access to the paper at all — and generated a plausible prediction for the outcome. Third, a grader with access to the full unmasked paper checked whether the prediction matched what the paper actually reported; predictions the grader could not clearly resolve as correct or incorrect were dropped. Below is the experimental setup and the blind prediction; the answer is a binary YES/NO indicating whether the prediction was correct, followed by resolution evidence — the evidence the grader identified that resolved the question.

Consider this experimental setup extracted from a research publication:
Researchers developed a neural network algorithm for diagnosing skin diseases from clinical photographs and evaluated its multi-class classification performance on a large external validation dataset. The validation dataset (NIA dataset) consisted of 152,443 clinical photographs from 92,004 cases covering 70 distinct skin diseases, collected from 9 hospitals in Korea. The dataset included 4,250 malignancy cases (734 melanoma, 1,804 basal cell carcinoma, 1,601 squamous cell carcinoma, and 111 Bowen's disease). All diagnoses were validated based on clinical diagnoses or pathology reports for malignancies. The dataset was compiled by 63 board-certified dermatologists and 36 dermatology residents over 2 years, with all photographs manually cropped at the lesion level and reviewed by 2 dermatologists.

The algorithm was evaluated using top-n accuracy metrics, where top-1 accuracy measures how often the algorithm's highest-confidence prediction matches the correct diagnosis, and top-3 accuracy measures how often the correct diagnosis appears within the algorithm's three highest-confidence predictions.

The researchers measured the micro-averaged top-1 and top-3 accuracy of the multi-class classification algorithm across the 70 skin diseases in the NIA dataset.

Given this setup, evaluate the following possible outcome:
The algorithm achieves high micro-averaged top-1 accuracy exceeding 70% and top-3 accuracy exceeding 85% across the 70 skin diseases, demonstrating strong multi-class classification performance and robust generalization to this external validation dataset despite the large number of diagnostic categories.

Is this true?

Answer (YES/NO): NO